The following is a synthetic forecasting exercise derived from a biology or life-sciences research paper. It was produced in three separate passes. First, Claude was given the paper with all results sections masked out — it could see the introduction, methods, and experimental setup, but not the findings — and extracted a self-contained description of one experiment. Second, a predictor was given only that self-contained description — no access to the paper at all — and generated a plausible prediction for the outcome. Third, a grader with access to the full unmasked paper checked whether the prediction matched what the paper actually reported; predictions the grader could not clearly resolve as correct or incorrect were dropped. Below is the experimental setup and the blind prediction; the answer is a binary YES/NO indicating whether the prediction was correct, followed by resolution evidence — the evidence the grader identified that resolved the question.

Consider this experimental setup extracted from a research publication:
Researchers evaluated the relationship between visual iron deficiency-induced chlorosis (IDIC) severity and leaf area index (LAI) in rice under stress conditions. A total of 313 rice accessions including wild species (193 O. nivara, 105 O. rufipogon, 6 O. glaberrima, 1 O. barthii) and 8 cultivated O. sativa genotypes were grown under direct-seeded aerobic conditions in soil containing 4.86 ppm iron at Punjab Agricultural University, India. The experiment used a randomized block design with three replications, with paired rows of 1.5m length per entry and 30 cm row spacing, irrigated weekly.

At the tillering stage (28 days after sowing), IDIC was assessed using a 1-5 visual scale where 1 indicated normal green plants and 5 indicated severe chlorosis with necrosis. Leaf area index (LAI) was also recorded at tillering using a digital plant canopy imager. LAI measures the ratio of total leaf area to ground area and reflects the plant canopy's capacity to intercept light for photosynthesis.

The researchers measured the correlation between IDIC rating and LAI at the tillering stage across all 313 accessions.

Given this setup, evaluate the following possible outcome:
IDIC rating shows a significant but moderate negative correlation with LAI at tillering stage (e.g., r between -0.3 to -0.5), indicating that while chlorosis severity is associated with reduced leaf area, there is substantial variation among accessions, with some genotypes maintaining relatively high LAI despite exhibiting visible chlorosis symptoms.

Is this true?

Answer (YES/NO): NO